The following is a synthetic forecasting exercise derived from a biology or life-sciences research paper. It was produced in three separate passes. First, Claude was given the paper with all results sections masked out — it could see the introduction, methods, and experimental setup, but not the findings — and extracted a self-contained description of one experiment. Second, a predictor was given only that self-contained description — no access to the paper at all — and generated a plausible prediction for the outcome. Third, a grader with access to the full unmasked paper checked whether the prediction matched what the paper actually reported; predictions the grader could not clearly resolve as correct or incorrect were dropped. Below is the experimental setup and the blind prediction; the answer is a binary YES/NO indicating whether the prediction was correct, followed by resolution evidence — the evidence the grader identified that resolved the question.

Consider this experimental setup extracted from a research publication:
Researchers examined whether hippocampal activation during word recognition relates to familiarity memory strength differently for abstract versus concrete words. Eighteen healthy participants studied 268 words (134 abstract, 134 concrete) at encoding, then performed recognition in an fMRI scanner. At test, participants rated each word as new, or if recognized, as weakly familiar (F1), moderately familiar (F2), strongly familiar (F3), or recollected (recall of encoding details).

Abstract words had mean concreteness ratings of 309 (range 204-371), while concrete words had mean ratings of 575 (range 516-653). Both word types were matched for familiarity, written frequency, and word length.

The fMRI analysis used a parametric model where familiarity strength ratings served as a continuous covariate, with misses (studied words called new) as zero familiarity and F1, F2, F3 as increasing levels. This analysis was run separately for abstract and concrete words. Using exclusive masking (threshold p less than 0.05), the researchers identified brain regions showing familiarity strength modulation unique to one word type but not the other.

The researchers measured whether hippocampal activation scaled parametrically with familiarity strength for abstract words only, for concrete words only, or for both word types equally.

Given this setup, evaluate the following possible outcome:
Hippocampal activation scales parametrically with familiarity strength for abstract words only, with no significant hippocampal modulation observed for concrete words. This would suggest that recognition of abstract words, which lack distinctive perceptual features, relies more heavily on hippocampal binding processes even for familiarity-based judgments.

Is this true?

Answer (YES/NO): YES